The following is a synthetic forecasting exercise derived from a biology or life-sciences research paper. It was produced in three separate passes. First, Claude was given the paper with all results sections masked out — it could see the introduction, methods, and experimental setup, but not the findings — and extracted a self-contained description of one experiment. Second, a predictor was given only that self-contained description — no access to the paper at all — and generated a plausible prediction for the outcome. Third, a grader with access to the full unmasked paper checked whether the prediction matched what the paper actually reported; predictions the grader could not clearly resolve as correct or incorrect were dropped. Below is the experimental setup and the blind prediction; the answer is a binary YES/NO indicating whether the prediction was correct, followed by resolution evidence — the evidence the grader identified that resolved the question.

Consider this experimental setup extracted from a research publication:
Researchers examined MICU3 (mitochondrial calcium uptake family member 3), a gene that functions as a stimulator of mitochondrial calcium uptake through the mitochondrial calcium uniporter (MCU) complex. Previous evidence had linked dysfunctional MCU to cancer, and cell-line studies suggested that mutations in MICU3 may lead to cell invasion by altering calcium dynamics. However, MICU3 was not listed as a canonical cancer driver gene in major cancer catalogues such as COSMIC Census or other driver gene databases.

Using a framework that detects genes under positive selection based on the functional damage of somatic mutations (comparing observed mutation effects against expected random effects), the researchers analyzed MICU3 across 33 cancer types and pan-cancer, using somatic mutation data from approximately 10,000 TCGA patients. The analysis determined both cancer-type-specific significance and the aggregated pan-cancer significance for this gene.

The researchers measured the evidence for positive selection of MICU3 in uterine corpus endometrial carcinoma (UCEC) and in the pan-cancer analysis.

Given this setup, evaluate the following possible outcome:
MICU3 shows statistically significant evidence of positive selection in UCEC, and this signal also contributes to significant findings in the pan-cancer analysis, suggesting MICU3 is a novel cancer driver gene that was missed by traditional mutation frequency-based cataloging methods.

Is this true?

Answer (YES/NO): YES